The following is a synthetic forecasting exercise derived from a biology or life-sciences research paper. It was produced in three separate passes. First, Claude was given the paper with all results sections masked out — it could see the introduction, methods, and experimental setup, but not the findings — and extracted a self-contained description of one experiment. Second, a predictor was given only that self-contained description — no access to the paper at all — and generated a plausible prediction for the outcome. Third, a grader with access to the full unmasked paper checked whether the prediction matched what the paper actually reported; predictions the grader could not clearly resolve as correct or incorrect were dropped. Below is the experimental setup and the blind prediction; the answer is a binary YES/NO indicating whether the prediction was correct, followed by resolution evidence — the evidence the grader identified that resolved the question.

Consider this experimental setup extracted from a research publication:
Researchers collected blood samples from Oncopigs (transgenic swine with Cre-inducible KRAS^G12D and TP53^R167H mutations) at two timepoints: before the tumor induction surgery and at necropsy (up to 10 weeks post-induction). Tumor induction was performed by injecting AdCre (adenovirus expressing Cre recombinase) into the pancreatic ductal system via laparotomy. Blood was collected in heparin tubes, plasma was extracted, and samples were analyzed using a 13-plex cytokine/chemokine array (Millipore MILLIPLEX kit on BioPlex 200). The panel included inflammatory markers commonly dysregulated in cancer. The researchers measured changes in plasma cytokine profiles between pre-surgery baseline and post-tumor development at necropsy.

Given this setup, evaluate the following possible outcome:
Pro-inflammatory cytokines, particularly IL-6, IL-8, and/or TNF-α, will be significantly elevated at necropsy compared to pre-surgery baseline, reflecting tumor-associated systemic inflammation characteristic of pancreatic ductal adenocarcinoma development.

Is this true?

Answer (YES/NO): YES